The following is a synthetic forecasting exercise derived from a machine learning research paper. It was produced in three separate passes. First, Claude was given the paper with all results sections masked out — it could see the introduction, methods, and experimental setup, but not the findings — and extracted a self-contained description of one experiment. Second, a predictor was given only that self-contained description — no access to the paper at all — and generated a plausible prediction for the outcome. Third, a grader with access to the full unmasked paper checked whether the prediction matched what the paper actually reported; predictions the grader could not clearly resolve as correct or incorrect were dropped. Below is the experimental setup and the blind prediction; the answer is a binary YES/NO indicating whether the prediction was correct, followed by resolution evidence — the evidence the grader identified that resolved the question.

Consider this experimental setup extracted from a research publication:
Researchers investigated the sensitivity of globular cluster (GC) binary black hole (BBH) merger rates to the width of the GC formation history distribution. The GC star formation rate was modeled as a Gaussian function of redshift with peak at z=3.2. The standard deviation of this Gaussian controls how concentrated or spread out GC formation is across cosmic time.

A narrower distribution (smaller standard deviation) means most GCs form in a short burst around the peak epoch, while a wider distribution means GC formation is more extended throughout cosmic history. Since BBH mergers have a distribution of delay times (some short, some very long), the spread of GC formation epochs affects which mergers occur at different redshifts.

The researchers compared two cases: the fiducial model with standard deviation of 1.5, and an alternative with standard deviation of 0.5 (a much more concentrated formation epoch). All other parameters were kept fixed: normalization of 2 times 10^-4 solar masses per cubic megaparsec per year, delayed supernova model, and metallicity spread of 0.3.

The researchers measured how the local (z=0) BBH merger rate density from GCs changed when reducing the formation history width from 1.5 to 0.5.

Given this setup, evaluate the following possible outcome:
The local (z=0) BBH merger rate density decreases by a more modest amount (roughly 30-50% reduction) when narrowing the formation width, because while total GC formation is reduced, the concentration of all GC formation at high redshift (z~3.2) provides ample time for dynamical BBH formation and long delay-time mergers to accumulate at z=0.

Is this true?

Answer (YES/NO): NO